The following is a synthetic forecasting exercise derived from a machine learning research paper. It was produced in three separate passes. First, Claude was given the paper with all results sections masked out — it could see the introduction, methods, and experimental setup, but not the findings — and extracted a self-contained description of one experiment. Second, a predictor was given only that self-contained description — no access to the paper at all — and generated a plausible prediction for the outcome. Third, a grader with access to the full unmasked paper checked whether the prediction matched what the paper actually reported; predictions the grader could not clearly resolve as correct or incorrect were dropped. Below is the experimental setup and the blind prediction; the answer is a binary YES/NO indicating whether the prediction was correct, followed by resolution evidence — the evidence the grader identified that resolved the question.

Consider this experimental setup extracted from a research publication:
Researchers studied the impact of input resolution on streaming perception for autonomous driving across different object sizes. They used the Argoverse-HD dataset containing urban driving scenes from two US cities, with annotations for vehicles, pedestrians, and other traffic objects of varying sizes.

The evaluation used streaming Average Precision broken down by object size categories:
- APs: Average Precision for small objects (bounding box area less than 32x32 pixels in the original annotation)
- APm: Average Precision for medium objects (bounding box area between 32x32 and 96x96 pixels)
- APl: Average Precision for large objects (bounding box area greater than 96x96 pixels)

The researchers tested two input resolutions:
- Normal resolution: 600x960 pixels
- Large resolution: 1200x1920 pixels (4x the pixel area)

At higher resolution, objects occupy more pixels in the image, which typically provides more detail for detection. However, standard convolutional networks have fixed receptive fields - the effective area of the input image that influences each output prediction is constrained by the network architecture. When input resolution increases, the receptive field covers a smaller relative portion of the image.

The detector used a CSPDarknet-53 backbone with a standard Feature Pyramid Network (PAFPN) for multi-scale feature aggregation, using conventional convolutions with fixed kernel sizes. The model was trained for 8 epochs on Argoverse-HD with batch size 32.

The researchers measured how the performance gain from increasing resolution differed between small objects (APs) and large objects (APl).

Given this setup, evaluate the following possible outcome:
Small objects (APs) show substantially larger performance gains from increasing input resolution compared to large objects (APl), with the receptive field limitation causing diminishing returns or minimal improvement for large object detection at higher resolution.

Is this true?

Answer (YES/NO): NO